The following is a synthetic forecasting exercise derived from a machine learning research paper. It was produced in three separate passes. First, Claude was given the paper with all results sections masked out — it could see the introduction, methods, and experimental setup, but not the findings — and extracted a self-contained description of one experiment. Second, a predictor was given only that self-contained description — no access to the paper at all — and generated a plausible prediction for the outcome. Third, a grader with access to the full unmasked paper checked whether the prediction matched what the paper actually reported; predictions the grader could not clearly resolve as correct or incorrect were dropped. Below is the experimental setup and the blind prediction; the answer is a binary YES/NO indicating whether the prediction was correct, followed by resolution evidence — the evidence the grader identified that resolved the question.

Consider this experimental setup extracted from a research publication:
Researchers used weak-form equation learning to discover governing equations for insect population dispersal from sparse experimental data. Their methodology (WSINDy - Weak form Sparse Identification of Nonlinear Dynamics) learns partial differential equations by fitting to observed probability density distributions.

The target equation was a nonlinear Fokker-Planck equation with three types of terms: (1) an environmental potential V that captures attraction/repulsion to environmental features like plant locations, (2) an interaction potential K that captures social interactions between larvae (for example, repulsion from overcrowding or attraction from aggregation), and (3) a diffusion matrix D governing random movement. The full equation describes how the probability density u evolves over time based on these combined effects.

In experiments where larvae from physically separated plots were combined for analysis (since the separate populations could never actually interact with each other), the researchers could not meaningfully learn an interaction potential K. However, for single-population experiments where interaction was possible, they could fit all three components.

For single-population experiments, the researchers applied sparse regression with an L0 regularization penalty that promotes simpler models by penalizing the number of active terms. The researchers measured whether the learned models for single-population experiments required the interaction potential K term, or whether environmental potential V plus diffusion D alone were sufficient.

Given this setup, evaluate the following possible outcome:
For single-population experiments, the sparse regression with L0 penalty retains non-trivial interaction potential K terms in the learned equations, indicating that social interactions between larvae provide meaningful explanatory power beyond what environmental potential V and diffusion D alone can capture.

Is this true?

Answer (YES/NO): NO